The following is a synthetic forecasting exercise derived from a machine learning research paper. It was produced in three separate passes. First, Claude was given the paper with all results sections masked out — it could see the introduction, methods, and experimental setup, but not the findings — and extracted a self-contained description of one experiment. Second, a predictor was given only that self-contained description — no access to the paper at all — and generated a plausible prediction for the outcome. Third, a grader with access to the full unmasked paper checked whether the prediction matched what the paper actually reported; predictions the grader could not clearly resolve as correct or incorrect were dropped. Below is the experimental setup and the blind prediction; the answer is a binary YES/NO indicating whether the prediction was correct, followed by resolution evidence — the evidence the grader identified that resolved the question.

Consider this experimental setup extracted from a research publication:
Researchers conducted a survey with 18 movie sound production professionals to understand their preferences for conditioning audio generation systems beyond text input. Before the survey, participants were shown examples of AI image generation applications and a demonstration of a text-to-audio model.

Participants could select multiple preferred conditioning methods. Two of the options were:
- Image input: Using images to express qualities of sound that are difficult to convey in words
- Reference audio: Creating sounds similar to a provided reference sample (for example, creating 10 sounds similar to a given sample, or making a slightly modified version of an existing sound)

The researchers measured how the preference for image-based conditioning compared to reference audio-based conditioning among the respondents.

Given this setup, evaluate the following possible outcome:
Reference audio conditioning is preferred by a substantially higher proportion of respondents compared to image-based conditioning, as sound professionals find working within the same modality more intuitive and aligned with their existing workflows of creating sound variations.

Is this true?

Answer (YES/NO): YES